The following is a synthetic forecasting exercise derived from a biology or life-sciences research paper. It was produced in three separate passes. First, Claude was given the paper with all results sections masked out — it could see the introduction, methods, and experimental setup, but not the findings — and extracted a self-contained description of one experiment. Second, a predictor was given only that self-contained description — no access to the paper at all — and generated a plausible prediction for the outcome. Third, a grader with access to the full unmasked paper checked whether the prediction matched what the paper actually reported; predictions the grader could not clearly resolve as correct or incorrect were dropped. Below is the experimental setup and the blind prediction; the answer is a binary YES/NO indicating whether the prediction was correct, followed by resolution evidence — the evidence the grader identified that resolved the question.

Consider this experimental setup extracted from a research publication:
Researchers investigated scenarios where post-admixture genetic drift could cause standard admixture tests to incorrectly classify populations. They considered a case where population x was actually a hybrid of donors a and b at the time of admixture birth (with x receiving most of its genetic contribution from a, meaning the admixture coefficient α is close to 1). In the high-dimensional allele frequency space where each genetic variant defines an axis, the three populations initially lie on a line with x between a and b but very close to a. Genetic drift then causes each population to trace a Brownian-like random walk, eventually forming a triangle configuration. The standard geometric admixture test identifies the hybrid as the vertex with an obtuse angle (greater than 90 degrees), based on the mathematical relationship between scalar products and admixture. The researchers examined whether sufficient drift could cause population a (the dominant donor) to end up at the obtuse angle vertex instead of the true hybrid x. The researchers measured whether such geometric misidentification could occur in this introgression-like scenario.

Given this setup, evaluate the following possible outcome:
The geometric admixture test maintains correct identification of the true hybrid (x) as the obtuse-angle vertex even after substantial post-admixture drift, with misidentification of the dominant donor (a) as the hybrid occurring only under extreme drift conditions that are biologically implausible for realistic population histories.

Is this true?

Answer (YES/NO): NO